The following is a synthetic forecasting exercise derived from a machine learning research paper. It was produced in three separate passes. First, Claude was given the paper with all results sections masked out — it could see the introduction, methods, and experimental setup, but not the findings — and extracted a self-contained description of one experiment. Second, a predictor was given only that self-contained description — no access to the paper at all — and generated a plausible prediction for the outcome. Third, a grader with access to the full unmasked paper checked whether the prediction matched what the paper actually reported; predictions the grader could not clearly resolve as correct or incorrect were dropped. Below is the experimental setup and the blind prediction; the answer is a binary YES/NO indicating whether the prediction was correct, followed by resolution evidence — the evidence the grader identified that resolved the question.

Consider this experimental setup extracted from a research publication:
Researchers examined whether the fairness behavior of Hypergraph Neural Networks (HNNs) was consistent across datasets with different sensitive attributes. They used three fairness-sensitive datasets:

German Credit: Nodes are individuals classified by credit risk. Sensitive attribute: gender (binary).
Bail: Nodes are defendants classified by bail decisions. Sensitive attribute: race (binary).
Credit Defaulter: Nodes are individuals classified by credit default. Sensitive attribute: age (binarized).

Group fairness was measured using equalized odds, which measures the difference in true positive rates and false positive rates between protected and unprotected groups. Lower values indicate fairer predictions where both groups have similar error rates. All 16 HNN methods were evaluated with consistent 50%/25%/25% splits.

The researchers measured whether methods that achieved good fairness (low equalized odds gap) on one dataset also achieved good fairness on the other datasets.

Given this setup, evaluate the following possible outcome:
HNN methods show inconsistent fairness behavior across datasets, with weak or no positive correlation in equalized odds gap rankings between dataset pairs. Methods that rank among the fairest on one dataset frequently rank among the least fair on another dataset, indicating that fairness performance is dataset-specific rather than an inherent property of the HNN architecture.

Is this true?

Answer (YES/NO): YES